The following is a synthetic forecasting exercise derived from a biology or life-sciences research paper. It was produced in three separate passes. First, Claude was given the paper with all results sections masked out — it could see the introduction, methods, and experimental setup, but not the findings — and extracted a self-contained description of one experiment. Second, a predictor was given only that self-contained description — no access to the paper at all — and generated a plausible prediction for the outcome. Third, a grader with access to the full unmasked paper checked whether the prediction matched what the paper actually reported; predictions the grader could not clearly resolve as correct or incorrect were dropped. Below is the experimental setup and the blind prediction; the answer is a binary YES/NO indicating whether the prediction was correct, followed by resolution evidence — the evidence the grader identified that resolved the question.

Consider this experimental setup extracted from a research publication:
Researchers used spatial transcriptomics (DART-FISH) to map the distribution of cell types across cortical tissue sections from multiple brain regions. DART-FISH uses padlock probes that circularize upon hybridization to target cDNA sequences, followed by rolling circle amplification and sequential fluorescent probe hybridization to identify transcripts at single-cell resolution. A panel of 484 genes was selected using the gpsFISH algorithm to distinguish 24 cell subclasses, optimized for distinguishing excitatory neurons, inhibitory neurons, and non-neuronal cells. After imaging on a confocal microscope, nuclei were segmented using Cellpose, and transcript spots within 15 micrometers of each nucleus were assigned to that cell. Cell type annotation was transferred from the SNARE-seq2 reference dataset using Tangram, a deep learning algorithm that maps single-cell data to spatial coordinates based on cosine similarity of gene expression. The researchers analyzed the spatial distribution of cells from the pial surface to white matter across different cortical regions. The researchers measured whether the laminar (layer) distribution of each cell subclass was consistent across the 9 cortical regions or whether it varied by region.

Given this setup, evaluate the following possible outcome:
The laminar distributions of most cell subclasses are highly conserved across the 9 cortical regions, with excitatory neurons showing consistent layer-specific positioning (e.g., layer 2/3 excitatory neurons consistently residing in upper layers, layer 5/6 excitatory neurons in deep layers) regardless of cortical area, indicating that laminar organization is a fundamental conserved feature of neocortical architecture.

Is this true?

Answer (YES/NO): NO